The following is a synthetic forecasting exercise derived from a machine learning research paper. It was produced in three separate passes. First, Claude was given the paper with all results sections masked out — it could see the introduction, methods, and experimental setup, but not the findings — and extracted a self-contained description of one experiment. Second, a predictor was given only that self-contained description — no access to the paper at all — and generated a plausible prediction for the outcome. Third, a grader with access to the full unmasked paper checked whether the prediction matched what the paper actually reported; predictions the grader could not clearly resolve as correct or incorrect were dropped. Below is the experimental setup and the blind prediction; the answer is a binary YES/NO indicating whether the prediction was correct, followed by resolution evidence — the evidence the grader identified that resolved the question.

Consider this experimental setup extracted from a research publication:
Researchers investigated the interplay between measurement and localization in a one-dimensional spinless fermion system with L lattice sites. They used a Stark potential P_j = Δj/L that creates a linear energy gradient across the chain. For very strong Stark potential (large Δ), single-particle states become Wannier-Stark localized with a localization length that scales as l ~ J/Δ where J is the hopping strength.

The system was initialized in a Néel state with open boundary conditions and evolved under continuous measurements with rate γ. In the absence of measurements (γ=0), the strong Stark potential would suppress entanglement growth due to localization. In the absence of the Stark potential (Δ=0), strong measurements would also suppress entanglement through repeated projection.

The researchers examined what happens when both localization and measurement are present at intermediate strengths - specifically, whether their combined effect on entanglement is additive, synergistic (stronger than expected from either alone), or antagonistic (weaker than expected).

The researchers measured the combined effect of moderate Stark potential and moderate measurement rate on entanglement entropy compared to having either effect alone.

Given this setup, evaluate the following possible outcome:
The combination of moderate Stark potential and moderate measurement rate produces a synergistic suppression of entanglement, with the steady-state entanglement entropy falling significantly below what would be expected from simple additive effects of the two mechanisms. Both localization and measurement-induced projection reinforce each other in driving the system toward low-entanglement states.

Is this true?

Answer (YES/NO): NO